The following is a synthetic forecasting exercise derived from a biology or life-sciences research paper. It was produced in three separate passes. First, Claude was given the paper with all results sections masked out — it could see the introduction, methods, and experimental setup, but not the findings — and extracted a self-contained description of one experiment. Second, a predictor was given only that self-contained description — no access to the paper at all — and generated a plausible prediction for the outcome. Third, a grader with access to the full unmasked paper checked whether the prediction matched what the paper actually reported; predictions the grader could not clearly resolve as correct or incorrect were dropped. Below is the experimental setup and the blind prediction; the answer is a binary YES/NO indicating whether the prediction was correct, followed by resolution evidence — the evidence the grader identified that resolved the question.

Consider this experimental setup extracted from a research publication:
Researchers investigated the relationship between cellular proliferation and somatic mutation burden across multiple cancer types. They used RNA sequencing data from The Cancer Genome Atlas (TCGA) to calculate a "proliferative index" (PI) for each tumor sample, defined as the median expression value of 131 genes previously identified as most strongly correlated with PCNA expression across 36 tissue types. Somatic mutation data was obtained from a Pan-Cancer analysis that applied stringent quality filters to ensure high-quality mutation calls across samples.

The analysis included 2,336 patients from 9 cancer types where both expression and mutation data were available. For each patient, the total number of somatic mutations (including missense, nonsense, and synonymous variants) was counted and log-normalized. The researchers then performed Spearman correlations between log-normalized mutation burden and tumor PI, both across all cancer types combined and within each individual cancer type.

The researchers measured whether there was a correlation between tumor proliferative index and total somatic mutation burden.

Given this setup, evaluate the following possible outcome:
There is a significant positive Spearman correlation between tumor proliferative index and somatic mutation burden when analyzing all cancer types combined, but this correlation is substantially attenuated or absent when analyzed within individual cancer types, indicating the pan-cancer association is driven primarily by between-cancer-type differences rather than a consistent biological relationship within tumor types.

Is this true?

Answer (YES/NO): NO